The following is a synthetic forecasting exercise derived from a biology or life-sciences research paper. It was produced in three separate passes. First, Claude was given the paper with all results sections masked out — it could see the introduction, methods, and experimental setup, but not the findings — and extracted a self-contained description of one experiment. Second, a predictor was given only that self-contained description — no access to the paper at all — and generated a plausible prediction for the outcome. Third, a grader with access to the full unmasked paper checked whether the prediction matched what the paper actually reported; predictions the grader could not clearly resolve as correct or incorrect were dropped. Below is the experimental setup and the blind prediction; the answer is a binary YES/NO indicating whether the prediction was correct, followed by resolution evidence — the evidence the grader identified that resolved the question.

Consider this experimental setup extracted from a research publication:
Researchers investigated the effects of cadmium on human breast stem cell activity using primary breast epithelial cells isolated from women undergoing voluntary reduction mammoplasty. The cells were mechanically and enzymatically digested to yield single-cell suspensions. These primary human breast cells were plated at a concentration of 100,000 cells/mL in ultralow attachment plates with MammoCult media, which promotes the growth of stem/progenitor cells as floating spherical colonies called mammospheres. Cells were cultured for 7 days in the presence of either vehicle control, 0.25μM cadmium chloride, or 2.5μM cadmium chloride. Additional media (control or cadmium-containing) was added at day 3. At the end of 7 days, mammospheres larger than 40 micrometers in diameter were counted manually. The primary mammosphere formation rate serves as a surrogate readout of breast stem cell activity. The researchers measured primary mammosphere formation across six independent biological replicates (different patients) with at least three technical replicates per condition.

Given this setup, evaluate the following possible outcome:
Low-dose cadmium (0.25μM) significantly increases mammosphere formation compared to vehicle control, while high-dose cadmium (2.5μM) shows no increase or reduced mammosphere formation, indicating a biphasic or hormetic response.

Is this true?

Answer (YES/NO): NO